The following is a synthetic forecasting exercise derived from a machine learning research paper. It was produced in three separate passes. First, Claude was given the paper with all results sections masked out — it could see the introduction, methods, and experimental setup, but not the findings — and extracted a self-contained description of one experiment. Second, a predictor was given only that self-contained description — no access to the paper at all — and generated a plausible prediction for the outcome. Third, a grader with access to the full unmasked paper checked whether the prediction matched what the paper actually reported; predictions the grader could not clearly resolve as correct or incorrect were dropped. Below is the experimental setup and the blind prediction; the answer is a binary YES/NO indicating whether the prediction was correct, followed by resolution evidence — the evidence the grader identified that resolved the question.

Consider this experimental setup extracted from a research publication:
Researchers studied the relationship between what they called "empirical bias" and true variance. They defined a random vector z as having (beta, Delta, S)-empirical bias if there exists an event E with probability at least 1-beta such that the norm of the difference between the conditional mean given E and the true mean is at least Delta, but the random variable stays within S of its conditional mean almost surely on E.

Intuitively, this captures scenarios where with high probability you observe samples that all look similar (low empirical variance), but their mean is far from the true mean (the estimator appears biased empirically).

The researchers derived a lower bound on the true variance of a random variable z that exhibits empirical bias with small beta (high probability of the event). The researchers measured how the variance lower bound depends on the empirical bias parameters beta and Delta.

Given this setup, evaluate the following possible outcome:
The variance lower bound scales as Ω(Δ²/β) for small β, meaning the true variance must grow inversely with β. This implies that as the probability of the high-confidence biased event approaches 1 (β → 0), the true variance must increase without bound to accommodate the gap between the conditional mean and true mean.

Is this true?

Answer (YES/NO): YES